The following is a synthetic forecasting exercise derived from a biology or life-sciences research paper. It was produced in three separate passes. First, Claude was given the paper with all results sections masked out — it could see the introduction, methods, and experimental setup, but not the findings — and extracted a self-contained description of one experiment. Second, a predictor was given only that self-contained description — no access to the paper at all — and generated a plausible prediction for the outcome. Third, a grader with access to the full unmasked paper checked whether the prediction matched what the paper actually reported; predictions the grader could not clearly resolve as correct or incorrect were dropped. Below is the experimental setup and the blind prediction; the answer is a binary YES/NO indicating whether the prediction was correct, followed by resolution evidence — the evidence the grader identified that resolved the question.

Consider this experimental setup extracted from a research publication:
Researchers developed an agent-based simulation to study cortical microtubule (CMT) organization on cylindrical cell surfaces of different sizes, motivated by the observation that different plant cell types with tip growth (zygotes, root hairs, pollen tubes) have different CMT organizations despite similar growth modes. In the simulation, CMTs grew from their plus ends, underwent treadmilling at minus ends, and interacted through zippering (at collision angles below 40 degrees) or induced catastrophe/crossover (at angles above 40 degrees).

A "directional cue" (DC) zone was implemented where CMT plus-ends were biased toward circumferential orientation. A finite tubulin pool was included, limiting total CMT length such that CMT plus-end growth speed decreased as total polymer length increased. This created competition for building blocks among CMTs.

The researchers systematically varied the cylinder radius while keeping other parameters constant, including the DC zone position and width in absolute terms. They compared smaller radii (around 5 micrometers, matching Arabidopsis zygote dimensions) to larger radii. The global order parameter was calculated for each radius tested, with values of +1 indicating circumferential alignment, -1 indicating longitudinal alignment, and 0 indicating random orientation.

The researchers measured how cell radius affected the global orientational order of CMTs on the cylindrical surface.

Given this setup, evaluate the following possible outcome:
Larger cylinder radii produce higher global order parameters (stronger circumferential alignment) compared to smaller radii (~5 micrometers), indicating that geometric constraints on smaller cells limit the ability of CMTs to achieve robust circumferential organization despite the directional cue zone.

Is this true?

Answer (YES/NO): NO